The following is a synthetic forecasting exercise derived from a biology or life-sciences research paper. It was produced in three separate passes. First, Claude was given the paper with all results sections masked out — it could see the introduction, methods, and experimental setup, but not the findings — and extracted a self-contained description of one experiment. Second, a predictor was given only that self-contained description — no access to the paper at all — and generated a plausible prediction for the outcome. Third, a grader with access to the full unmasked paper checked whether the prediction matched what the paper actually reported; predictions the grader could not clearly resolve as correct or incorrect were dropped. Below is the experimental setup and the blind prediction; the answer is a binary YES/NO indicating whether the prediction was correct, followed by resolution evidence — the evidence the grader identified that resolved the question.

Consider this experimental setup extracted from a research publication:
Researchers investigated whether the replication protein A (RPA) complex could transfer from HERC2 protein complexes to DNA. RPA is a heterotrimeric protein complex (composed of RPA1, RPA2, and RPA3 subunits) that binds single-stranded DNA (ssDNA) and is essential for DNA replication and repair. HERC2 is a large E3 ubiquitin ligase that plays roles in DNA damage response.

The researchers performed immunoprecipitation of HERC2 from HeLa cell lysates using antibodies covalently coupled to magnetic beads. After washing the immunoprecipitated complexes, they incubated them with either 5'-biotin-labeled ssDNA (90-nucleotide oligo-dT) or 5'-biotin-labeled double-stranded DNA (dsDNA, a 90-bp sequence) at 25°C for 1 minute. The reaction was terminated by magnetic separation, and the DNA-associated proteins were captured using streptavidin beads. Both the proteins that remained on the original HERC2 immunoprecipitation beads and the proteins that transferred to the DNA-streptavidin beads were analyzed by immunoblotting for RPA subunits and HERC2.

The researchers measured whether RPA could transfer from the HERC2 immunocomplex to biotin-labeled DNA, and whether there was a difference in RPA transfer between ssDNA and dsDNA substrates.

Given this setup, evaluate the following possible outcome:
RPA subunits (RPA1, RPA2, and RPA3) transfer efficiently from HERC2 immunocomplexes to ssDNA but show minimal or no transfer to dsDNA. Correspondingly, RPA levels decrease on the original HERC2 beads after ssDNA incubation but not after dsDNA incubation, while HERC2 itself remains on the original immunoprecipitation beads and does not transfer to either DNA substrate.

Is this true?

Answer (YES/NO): YES